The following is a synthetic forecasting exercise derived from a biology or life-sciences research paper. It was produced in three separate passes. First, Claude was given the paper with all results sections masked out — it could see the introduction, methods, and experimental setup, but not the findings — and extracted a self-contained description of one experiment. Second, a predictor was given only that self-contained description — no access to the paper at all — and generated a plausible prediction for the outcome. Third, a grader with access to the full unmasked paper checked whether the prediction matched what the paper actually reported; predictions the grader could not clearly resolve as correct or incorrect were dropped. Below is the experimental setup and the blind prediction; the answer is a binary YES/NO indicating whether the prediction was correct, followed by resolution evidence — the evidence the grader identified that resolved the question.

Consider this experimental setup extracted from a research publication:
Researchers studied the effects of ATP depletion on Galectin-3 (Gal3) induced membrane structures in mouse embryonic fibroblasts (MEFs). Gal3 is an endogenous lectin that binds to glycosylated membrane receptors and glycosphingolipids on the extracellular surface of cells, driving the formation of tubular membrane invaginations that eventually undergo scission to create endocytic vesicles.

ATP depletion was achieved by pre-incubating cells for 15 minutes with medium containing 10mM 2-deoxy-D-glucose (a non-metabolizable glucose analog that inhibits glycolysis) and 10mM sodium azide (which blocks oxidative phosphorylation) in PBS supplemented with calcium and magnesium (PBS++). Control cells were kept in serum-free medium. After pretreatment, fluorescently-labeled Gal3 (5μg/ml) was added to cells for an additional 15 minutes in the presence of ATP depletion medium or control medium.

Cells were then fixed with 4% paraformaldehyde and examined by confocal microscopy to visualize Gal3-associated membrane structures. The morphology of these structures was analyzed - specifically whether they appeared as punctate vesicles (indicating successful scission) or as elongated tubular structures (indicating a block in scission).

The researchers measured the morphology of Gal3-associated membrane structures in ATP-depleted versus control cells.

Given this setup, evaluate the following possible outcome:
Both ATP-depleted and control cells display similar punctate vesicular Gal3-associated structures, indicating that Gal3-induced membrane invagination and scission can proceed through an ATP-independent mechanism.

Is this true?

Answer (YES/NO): NO